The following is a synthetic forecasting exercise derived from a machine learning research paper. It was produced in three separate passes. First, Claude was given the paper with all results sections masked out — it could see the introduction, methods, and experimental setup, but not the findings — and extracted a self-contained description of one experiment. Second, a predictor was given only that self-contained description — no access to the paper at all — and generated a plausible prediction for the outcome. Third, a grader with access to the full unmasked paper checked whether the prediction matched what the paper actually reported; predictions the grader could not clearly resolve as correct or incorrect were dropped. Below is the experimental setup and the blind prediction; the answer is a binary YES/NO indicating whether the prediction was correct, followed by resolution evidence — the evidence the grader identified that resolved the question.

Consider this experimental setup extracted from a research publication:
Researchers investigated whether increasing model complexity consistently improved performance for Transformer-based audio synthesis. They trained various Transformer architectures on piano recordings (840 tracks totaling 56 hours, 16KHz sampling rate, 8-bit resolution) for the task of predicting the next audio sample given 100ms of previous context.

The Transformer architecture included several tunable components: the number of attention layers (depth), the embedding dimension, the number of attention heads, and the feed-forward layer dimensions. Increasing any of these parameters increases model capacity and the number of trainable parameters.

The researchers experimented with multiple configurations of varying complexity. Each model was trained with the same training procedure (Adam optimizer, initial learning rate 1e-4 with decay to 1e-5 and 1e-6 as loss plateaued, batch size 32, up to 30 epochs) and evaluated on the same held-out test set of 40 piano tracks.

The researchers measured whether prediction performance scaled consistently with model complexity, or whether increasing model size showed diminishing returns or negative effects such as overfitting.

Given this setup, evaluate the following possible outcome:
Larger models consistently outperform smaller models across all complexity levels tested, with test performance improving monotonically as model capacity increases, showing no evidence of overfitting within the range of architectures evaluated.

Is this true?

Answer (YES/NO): YES